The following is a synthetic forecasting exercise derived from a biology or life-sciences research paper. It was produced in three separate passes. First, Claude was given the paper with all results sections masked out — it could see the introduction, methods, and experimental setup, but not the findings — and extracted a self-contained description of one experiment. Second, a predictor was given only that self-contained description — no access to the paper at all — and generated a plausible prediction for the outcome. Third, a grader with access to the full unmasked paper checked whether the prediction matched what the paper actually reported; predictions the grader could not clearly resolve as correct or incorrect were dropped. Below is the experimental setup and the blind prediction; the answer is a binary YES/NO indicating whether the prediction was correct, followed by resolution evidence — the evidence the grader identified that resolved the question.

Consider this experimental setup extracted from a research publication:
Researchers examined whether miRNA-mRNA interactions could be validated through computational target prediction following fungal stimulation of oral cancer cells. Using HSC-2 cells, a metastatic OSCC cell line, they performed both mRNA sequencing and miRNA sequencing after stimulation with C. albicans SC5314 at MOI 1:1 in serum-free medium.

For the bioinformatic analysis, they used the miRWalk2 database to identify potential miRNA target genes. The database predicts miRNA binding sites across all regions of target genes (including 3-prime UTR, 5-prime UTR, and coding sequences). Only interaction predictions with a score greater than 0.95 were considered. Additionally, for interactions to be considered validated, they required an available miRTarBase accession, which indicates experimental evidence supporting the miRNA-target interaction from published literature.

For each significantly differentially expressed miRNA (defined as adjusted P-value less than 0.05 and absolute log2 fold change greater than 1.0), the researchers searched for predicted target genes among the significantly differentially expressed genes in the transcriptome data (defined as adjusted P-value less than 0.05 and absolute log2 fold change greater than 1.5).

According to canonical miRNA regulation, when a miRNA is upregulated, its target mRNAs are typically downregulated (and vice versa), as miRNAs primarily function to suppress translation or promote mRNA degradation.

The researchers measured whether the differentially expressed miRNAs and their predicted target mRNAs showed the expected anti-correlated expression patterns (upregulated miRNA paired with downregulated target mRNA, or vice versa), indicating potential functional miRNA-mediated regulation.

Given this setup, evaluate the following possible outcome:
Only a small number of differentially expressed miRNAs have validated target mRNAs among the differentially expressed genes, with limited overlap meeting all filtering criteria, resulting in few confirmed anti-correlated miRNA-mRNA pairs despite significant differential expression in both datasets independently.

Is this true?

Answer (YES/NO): YES